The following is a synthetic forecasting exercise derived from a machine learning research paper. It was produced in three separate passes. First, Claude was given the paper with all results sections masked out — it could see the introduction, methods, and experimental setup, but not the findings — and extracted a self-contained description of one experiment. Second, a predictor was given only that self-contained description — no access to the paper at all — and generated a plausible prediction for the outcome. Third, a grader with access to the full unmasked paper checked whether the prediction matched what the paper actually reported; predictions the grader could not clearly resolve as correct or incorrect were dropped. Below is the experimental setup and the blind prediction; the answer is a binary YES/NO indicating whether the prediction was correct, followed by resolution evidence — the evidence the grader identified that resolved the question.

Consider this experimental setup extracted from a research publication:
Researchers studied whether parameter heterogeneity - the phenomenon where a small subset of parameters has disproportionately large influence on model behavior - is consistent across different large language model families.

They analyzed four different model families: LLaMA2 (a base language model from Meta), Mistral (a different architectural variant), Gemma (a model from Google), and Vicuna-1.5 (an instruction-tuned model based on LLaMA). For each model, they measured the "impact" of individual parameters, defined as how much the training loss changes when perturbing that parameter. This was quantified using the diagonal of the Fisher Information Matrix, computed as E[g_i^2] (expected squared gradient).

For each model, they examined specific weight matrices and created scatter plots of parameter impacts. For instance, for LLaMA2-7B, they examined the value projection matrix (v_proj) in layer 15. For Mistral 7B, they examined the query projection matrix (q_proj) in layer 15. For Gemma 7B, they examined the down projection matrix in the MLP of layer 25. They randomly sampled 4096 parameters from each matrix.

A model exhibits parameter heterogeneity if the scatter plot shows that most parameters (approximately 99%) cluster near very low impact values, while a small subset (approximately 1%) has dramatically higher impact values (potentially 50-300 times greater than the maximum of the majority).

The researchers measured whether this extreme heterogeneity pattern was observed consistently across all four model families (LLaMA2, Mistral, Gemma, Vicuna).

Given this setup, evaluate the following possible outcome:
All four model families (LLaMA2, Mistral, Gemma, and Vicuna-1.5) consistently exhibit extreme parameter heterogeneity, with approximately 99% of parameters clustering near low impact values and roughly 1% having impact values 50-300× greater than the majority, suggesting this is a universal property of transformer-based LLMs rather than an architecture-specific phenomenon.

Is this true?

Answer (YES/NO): YES